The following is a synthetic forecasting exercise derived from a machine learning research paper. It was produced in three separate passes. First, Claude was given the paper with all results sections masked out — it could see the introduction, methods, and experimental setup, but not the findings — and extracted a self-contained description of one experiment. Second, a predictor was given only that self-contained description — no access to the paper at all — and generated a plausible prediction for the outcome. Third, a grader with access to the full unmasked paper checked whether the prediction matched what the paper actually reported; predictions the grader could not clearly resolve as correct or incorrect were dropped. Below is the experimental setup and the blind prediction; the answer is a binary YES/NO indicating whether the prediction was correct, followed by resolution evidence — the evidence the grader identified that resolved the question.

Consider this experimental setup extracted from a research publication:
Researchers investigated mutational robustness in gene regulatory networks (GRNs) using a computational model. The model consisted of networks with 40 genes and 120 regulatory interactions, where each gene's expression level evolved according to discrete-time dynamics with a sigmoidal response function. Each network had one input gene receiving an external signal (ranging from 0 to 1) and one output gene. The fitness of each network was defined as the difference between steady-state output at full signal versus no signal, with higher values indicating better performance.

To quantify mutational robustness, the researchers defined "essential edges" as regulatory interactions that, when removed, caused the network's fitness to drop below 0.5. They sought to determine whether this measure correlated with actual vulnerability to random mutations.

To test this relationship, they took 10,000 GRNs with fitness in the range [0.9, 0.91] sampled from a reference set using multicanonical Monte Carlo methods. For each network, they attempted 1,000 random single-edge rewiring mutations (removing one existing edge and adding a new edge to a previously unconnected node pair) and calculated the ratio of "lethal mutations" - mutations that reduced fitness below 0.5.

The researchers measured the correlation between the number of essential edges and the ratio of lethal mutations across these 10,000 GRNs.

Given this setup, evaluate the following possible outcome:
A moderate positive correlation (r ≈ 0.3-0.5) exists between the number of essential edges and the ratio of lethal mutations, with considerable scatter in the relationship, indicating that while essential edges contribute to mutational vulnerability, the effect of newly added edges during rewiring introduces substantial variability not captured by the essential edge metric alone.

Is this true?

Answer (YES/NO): NO